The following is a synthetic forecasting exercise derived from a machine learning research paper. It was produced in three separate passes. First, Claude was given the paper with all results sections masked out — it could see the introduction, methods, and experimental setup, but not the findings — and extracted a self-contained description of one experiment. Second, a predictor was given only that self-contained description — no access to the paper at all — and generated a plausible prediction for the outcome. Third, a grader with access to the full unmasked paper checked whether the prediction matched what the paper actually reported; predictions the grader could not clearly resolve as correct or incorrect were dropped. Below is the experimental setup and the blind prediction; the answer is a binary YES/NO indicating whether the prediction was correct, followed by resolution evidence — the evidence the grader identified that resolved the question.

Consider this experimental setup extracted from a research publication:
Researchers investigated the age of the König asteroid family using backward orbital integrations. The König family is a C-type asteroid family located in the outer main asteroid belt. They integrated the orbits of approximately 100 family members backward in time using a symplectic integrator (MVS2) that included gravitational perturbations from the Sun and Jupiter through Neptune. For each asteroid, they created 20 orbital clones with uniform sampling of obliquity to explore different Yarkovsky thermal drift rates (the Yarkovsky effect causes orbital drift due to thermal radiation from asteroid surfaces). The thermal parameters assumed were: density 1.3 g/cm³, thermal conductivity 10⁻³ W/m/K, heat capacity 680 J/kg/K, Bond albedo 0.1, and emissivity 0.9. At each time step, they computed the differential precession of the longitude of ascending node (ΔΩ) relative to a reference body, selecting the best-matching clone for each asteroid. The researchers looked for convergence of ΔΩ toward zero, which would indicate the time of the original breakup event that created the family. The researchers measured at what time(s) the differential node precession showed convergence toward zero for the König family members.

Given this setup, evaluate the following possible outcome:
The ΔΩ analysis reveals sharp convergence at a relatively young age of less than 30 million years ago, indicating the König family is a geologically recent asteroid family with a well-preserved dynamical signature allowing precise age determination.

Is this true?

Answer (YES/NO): YES